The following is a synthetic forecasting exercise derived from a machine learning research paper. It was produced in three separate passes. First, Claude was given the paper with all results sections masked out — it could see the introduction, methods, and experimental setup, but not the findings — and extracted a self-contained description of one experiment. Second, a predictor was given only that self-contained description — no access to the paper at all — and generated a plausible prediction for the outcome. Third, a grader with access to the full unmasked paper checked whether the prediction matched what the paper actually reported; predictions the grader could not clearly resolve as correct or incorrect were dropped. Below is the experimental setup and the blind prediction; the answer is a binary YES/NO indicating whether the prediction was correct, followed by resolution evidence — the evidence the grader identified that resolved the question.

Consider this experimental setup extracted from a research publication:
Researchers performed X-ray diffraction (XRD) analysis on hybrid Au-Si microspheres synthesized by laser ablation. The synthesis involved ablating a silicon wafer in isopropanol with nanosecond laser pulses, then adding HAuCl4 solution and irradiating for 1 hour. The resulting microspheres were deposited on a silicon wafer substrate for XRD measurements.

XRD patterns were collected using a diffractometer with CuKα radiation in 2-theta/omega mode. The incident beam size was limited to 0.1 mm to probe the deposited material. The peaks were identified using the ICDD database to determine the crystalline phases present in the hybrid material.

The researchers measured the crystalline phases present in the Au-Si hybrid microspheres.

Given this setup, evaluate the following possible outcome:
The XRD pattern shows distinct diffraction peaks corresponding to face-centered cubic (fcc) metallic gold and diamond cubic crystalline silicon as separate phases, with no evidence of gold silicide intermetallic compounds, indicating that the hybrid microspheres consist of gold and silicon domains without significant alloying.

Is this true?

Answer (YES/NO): NO